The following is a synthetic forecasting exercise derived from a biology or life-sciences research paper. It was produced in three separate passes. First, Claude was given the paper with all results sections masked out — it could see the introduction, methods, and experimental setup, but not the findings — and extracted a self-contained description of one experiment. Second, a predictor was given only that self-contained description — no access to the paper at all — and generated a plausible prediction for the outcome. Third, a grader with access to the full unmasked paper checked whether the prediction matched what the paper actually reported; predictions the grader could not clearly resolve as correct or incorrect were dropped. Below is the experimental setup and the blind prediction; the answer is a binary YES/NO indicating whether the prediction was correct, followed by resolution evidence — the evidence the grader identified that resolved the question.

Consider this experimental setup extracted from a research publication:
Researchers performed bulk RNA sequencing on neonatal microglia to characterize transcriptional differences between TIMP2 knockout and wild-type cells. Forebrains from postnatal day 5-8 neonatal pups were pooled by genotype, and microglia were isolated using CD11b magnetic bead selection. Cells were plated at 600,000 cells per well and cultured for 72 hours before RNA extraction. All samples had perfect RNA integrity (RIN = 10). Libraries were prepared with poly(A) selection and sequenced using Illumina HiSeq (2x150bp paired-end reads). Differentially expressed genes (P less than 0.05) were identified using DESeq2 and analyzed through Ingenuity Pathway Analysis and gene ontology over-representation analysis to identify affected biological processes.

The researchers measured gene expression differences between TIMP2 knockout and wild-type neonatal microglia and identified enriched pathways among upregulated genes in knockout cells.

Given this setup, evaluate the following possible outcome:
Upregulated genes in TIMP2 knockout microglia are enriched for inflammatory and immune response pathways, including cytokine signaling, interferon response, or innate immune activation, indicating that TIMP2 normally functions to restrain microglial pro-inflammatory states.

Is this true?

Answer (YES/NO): YES